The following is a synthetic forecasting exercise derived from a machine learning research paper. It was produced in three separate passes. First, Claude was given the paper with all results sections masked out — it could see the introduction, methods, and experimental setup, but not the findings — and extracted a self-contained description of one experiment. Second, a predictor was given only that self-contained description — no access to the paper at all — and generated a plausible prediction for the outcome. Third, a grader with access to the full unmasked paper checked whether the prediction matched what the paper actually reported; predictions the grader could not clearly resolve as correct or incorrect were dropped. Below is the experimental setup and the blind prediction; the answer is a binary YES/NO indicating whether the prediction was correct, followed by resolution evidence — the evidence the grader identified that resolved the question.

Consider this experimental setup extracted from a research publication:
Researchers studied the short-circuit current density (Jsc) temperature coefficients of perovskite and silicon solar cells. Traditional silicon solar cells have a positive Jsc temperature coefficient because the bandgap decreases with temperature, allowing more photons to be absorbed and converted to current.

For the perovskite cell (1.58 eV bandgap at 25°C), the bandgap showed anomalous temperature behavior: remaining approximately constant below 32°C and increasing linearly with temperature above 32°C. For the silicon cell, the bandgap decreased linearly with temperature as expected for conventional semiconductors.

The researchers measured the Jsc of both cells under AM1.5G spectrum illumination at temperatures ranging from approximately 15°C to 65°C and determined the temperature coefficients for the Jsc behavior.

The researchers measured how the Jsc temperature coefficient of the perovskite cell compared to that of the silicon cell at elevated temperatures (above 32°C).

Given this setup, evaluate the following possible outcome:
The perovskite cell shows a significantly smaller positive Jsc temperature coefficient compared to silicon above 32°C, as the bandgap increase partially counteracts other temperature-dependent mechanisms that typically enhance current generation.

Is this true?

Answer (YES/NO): NO